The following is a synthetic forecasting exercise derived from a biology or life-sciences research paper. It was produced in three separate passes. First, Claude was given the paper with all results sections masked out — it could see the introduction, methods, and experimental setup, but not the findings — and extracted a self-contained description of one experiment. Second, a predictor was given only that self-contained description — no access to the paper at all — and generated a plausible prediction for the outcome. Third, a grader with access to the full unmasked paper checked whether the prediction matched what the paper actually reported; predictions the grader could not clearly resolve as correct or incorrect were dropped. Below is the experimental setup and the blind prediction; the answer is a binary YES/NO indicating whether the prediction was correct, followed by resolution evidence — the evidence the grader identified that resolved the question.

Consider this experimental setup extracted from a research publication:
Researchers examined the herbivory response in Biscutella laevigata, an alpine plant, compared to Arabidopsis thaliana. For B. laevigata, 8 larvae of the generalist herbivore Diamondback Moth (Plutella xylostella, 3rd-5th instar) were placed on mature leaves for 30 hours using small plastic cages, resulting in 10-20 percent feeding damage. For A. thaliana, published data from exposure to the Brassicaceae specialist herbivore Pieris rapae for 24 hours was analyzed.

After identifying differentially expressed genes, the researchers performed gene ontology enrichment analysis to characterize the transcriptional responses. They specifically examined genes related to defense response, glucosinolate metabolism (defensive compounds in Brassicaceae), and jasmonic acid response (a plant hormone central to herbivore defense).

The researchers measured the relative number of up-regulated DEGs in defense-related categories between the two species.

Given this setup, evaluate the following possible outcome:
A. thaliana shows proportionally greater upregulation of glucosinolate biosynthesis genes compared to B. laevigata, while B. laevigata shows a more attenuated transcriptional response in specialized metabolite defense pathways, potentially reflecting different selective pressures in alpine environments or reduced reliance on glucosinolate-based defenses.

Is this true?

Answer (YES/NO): NO